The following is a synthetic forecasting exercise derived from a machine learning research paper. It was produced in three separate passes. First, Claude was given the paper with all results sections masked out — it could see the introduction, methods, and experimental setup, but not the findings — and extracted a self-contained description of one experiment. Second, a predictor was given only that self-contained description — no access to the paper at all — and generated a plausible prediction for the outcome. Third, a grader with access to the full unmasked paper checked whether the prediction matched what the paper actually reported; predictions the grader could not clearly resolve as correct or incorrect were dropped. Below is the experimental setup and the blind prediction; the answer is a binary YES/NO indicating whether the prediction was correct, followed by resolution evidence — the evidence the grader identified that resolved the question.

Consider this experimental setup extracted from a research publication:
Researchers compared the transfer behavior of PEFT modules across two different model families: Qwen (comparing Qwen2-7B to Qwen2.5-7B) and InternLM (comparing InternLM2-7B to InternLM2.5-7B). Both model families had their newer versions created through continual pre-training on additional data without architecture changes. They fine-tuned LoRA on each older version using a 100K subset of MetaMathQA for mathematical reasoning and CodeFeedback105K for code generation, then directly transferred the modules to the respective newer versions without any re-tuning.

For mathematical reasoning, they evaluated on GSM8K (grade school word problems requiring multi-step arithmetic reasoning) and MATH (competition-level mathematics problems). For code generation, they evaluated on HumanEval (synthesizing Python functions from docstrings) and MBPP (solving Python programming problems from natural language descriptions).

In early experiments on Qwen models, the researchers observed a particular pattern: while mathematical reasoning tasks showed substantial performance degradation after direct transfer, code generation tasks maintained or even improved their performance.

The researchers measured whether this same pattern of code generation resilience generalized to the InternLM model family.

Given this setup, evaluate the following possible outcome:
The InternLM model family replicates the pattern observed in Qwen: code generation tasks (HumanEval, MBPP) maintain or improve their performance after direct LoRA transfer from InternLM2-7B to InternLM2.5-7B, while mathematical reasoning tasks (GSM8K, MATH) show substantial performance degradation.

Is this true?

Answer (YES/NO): YES